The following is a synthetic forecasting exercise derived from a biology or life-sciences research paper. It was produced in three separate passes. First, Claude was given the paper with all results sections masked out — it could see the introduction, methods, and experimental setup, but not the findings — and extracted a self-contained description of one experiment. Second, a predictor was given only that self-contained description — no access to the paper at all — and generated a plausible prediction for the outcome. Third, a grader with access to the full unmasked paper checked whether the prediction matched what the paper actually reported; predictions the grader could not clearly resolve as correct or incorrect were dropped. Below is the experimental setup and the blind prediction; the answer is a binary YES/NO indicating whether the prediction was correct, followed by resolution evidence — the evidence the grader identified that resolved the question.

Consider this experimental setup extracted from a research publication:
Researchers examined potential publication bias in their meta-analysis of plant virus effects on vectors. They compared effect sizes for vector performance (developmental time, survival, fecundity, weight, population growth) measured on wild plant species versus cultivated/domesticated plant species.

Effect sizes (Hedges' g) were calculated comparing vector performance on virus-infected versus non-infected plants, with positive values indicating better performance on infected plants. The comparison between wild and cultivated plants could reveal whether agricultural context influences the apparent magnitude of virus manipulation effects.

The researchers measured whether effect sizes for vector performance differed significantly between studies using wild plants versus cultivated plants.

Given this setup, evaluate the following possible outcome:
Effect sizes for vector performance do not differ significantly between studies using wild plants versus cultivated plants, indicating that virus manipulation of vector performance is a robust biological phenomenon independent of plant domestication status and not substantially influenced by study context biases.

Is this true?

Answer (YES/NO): NO